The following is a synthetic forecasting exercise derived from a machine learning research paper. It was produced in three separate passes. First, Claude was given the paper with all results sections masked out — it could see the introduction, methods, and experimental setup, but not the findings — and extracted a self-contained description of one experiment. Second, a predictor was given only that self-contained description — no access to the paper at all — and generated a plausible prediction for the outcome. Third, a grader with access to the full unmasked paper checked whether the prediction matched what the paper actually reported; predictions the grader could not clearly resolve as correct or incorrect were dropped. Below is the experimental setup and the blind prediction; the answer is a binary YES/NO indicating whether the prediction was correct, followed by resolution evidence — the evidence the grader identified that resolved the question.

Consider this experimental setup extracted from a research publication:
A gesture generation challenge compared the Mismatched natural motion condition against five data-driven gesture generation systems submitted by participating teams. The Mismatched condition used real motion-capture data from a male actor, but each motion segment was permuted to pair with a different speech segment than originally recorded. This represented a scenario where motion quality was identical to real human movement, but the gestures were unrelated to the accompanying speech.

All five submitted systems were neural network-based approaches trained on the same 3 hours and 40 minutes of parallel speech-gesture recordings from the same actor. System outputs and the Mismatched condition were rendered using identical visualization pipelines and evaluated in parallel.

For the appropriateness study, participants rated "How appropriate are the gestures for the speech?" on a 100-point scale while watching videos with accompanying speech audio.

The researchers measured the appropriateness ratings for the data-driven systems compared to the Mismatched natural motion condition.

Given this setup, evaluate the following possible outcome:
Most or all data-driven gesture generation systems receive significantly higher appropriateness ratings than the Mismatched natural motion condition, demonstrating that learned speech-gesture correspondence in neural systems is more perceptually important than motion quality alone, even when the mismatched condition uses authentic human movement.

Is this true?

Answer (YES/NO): NO